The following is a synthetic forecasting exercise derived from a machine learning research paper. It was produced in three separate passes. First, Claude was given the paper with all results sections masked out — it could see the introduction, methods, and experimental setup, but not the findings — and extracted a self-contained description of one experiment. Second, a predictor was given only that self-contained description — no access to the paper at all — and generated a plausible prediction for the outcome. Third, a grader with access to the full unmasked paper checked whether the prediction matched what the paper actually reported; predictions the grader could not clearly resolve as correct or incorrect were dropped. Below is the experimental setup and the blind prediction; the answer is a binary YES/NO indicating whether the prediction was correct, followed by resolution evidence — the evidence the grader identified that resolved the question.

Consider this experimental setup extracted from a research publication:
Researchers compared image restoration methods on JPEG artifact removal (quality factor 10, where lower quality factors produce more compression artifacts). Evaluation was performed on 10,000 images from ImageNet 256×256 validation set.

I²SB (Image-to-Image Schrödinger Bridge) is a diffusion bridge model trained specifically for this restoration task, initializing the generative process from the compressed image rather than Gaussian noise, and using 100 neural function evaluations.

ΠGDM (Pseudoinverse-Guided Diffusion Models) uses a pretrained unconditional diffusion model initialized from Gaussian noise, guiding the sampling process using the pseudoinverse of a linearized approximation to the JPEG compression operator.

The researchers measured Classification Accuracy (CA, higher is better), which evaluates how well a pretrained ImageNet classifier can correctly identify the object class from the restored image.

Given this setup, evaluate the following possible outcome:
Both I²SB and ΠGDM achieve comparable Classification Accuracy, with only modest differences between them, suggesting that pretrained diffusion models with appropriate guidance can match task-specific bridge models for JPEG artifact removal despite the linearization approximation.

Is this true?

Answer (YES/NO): NO